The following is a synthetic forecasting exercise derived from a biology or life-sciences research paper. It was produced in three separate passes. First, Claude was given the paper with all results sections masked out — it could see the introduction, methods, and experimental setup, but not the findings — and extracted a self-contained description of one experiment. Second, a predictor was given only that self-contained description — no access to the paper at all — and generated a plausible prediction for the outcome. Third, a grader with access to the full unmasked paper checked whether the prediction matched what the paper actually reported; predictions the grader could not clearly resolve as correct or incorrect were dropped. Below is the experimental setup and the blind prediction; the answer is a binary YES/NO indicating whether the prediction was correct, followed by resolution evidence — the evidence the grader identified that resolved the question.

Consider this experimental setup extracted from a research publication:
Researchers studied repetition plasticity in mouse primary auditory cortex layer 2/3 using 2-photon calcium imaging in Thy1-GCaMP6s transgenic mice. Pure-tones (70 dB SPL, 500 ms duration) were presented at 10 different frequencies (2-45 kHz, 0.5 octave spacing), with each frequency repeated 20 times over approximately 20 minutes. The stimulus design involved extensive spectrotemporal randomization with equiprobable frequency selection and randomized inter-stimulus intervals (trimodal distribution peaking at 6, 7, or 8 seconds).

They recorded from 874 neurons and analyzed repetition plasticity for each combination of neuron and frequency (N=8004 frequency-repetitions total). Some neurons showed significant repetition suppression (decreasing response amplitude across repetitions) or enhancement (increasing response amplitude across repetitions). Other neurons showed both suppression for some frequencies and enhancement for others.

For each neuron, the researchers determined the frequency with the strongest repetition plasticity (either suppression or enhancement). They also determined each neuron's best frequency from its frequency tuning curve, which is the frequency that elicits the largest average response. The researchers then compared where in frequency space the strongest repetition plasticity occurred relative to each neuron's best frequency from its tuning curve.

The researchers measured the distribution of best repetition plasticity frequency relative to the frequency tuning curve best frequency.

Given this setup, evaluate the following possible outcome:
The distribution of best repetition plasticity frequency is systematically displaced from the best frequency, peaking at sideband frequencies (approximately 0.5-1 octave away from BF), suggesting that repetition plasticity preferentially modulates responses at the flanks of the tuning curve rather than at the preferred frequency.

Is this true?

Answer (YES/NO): NO